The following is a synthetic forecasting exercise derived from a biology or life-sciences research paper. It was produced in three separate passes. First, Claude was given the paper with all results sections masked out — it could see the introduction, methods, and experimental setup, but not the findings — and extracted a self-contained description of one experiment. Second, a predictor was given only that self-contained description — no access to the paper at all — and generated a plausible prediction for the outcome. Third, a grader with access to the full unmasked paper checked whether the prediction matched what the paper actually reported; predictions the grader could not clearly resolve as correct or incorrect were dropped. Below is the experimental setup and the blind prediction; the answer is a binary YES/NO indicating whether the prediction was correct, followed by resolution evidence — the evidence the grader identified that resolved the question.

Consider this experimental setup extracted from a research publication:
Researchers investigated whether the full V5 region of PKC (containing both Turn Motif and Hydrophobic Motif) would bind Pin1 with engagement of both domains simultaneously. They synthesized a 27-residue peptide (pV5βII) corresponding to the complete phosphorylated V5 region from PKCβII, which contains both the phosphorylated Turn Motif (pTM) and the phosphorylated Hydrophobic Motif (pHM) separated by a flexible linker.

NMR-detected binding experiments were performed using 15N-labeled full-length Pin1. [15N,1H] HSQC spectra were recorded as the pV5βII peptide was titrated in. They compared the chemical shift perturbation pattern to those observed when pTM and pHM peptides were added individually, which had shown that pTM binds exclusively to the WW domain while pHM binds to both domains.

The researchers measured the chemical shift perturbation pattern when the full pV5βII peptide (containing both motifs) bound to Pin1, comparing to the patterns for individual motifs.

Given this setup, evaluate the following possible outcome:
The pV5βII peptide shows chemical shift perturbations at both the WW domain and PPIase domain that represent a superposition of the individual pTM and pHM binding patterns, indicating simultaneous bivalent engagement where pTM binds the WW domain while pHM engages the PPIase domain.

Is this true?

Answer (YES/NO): YES